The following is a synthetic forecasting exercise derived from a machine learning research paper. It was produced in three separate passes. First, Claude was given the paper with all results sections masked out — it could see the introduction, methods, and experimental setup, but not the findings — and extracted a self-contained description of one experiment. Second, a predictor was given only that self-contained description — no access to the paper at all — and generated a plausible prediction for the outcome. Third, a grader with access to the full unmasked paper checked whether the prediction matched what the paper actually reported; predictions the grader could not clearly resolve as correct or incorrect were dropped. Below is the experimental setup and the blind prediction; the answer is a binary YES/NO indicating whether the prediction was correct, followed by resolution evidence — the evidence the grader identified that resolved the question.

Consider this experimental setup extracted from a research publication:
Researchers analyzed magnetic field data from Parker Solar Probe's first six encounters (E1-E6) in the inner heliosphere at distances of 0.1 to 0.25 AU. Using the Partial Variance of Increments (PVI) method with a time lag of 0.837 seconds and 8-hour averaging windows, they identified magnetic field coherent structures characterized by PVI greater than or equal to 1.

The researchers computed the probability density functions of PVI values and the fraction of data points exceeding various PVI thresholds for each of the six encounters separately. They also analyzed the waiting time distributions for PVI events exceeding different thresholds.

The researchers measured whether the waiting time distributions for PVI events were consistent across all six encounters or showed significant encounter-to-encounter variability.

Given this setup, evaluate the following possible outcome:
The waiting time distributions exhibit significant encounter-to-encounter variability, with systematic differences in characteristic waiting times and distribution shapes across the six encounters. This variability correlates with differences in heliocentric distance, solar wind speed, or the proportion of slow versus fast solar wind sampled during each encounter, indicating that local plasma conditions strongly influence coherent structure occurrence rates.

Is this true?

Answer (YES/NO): NO